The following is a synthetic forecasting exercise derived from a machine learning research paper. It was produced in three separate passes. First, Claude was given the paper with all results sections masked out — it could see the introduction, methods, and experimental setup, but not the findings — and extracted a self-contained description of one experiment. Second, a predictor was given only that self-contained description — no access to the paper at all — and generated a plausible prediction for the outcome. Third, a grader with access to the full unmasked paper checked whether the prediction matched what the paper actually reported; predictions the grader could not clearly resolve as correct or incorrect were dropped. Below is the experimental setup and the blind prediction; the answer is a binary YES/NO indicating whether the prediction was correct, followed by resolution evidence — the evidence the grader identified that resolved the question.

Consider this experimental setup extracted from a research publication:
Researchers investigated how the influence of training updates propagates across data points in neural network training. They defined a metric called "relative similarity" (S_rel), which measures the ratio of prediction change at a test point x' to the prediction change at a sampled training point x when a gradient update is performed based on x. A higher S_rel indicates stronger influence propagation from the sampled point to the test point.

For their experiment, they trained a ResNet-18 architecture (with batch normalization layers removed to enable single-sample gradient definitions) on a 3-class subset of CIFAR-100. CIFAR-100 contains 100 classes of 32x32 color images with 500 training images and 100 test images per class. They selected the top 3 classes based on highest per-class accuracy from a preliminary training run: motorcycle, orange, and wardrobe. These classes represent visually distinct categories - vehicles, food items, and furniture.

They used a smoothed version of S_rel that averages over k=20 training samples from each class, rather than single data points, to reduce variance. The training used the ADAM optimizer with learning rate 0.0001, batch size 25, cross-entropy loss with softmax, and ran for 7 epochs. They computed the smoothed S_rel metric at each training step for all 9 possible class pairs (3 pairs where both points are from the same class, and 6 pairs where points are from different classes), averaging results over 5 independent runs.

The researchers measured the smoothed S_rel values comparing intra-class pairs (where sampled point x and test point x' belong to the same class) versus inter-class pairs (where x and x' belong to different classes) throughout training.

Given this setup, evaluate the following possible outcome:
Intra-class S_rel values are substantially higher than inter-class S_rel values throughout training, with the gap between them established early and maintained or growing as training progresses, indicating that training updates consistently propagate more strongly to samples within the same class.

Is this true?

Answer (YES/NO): YES